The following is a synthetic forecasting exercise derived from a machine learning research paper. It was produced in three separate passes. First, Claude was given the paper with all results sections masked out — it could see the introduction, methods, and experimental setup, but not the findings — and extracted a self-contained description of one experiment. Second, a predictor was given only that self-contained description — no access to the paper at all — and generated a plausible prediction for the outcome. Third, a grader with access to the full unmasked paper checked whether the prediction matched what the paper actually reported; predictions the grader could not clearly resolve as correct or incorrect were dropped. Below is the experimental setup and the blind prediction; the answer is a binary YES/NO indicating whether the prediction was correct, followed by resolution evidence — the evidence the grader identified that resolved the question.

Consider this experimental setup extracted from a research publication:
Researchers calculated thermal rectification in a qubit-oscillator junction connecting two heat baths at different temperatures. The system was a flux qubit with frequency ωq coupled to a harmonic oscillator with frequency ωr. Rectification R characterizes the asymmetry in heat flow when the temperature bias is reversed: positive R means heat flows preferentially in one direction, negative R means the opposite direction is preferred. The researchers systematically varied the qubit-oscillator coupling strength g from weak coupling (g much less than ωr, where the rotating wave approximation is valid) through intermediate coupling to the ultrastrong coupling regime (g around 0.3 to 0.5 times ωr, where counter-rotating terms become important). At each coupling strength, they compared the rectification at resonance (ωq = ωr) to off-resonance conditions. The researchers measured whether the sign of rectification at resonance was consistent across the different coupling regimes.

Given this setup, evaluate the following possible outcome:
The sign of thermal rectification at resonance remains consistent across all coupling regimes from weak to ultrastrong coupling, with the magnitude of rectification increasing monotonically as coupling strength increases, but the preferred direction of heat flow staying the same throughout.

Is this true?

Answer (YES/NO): NO